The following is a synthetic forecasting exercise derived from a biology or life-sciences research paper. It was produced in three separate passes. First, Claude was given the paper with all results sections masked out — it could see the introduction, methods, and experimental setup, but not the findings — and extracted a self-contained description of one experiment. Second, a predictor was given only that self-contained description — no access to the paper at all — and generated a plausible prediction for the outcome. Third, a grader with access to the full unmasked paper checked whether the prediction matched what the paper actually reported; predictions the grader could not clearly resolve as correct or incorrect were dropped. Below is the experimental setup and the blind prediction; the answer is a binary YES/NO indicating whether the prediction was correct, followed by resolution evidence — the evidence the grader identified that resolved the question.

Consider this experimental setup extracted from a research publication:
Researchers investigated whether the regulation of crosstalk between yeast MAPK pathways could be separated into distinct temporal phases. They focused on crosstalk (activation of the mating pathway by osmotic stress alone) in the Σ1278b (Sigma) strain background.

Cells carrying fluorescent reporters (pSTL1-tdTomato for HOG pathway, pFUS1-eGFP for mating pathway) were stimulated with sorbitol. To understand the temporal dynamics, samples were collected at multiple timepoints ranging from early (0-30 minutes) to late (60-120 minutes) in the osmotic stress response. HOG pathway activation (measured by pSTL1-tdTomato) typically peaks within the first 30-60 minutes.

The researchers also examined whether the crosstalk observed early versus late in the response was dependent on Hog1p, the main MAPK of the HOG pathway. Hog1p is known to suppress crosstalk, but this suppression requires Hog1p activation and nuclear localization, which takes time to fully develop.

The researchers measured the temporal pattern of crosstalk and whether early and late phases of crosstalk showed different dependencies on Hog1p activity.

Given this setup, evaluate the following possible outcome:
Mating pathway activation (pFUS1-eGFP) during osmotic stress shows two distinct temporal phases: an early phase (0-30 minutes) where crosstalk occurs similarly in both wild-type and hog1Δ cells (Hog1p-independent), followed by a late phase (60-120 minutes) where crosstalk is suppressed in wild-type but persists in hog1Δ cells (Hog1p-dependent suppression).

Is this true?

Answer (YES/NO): NO